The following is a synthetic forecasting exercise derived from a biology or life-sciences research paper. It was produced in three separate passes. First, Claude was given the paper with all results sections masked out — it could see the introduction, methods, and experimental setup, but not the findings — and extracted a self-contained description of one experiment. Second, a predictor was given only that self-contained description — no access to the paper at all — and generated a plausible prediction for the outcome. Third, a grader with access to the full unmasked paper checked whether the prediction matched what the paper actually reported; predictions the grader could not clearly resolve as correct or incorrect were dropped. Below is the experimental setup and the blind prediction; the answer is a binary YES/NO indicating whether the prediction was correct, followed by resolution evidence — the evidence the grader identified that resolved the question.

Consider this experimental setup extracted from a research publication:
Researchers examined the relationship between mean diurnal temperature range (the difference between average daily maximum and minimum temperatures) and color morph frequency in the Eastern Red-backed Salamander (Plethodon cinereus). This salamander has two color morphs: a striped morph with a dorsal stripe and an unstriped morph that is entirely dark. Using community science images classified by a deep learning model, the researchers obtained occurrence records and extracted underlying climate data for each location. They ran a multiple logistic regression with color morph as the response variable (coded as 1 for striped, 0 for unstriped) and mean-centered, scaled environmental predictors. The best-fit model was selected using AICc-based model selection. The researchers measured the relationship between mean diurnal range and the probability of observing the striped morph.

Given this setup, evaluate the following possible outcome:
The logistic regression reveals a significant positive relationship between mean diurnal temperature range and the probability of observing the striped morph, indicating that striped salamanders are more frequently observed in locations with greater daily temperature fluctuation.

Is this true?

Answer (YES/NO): NO